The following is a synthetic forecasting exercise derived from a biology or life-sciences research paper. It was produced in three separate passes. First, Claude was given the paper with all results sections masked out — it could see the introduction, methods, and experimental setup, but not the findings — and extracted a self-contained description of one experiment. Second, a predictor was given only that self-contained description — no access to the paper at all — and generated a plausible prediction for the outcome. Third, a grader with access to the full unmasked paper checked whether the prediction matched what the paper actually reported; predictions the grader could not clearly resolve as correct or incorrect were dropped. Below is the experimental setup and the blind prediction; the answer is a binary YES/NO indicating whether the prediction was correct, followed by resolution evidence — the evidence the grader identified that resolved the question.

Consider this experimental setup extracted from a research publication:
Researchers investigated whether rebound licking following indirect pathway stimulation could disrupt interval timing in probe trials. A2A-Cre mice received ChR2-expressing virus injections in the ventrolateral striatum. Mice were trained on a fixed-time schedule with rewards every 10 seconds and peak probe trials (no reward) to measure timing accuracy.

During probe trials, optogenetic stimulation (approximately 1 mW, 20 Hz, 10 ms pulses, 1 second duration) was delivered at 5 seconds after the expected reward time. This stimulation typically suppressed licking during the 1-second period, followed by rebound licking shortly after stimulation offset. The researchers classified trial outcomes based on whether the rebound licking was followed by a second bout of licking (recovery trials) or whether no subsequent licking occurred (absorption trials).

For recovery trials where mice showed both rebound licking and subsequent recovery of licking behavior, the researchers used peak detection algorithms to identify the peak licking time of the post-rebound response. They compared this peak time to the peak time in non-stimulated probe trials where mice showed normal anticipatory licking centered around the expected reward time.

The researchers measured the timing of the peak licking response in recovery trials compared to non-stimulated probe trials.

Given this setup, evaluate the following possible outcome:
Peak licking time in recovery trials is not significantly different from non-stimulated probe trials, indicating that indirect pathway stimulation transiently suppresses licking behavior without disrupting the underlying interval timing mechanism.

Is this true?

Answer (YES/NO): NO